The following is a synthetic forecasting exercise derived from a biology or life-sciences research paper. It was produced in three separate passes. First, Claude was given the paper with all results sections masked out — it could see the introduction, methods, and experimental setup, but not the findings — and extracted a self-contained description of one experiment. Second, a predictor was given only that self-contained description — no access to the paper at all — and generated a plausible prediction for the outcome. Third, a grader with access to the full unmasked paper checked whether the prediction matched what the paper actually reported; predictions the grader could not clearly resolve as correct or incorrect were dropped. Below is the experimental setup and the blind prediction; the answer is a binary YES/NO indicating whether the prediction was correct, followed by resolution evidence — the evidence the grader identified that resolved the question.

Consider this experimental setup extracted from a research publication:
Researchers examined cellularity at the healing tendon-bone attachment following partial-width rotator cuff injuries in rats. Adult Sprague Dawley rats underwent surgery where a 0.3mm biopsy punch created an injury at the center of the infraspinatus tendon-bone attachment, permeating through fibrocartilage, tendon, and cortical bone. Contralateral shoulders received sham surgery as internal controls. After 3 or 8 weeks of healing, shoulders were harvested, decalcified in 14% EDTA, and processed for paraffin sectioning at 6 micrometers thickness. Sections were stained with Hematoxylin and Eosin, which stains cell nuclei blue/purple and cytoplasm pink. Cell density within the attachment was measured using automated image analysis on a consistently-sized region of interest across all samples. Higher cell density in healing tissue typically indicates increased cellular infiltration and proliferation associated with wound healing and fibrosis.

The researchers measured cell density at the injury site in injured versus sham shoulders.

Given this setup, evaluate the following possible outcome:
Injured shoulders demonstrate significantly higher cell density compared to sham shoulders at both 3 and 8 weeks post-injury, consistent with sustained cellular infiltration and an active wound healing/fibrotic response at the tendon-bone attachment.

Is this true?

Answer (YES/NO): YES